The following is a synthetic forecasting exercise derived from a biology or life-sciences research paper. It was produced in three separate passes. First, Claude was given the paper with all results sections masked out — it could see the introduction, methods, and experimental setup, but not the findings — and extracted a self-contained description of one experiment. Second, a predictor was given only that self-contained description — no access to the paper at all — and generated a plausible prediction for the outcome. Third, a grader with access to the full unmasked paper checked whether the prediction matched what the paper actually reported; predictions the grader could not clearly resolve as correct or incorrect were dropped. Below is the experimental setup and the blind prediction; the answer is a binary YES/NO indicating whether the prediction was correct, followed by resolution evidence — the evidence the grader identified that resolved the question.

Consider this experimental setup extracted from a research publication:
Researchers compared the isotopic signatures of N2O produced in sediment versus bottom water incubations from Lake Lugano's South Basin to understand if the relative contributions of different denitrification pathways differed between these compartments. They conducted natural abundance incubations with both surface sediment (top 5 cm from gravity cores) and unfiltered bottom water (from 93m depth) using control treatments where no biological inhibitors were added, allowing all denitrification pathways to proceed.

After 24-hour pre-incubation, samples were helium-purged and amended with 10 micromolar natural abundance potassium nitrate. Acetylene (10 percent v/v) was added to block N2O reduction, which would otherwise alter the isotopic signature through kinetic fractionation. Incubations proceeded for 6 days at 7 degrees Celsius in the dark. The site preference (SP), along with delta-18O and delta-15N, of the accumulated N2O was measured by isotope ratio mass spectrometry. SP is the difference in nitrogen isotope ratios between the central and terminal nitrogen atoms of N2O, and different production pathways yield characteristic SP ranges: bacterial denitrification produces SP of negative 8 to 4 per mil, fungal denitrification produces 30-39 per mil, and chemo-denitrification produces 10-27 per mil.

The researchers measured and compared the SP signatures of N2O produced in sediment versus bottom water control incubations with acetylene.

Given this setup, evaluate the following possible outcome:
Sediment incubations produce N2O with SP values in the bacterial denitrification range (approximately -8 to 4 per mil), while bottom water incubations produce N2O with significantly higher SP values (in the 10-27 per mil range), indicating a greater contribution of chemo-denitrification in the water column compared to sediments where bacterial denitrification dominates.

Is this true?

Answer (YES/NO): NO